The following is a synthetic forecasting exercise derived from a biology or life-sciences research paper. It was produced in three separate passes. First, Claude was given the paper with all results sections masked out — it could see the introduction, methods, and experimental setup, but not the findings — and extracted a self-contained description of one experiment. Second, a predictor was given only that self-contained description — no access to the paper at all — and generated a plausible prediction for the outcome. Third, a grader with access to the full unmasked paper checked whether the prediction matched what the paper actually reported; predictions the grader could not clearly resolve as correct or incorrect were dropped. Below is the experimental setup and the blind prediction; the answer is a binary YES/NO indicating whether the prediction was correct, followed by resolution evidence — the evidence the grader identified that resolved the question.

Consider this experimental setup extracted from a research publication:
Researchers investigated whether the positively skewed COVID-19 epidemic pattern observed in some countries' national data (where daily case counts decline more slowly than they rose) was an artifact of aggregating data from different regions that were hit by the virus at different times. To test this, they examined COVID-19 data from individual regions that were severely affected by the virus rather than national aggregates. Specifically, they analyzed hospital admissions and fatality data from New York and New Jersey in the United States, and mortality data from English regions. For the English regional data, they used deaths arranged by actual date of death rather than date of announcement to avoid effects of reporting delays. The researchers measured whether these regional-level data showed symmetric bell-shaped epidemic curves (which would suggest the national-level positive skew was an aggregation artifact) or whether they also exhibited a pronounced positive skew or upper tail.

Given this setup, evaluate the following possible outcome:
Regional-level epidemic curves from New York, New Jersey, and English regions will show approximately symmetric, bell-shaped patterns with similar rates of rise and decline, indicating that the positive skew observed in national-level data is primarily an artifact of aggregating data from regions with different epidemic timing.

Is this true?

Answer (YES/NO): NO